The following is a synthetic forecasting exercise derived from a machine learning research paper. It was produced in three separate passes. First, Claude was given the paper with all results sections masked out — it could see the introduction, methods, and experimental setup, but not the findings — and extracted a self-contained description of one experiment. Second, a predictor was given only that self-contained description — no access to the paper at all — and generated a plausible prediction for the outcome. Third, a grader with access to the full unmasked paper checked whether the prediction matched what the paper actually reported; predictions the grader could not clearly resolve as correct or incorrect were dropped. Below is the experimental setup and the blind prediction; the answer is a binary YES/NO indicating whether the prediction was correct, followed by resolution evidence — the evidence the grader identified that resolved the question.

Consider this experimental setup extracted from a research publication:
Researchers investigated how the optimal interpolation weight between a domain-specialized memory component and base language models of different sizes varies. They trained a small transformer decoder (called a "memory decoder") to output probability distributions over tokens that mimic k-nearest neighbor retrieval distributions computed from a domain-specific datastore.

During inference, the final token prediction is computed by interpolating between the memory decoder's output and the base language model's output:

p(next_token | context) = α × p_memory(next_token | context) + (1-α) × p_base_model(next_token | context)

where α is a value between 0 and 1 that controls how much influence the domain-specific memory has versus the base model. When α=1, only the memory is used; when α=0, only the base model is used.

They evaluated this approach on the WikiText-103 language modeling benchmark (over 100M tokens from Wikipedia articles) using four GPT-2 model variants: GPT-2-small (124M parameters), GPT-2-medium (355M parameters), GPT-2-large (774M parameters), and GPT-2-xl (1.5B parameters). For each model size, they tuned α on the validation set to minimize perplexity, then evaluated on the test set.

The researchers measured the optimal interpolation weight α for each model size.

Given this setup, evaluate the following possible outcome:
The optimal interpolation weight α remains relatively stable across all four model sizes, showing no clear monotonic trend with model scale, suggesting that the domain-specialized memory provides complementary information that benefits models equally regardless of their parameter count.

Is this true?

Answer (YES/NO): NO